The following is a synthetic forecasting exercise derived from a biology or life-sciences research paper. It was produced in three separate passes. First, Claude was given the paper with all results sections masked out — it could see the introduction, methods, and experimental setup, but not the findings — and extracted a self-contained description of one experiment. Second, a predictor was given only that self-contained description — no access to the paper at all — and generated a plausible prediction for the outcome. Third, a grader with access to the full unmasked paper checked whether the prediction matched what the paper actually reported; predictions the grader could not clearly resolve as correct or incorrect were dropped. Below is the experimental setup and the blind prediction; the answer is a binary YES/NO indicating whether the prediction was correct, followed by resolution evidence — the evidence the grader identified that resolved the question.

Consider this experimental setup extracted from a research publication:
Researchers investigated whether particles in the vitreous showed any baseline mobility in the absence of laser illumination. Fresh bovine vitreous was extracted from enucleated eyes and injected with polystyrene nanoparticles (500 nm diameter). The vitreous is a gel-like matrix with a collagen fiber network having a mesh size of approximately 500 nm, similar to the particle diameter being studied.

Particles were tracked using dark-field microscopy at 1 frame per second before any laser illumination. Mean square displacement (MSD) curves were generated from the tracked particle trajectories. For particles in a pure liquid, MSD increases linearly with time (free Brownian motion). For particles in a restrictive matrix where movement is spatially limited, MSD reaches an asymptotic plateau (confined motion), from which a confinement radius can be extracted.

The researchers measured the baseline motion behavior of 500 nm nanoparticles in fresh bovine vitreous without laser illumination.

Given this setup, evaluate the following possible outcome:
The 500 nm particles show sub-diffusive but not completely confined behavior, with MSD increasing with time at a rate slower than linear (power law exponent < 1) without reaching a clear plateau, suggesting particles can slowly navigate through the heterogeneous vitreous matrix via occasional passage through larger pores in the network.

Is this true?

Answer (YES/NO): NO